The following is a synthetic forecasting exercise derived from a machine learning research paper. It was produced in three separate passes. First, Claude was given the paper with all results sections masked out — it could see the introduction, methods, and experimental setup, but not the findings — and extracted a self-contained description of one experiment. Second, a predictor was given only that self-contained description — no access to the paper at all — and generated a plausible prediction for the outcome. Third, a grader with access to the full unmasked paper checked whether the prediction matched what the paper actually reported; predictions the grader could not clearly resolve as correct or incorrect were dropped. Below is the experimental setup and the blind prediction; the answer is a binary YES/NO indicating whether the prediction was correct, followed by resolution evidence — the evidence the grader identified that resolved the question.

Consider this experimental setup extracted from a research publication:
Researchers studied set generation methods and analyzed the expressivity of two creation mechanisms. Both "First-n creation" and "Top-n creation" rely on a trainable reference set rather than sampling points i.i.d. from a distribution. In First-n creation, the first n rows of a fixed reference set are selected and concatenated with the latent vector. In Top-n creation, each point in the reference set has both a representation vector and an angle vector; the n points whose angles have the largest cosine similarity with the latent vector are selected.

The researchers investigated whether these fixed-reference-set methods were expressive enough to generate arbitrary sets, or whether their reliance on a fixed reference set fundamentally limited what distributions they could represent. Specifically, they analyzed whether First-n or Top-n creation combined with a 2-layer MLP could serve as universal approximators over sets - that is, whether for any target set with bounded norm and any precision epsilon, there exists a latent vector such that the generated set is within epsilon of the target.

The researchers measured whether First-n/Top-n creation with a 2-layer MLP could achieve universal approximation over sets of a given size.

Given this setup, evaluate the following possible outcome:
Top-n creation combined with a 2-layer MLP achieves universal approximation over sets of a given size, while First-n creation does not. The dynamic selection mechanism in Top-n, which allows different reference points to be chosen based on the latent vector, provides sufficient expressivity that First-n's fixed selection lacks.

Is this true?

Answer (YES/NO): NO